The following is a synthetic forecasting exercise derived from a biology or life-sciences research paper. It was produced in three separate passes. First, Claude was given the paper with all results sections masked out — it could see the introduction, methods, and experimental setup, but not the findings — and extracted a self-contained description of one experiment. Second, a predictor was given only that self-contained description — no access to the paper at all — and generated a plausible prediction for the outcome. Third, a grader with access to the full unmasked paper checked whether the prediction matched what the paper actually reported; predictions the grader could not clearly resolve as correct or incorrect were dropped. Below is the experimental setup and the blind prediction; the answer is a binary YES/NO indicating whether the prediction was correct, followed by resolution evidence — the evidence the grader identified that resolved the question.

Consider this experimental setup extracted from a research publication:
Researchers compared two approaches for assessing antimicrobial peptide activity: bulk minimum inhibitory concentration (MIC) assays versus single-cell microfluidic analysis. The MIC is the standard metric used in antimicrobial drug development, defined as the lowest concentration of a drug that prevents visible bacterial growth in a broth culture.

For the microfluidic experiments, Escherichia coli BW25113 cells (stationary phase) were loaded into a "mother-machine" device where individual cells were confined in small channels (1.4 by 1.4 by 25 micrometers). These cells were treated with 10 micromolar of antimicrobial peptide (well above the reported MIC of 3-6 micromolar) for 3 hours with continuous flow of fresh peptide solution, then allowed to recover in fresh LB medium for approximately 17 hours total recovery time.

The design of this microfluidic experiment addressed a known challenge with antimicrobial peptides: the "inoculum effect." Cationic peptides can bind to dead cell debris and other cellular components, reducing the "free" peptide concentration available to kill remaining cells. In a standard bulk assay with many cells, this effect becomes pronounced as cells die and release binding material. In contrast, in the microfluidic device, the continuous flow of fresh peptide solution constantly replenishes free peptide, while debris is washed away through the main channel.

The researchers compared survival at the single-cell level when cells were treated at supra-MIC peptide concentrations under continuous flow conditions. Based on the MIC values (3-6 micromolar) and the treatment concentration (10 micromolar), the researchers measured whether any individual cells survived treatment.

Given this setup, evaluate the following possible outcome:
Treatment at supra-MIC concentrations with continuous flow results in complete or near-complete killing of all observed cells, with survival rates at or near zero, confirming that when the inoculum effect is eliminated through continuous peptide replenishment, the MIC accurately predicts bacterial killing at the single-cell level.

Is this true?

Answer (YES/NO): NO